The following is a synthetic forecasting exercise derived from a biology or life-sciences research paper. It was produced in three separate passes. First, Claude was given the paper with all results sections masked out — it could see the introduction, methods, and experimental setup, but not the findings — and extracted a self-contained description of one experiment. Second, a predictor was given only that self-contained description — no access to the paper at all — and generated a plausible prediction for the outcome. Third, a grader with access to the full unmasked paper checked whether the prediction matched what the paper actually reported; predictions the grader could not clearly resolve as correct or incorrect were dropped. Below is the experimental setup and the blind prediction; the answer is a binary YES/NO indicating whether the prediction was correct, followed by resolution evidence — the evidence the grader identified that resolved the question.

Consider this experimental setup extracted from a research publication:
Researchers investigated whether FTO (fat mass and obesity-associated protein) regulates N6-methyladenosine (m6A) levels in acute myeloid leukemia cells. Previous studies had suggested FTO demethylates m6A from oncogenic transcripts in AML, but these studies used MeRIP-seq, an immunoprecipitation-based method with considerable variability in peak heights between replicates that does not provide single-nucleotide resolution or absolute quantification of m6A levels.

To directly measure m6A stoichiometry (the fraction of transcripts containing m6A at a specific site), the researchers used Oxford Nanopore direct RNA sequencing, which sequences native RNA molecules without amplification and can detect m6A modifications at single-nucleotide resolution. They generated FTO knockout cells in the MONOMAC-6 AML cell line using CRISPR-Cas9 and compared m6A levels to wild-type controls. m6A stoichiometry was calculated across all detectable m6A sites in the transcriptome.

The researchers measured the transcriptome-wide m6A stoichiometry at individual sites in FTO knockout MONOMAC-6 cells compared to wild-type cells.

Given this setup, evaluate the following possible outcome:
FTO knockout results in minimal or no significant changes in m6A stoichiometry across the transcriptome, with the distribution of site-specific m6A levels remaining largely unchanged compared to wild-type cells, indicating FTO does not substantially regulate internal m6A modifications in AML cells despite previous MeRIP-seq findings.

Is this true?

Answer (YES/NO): YES